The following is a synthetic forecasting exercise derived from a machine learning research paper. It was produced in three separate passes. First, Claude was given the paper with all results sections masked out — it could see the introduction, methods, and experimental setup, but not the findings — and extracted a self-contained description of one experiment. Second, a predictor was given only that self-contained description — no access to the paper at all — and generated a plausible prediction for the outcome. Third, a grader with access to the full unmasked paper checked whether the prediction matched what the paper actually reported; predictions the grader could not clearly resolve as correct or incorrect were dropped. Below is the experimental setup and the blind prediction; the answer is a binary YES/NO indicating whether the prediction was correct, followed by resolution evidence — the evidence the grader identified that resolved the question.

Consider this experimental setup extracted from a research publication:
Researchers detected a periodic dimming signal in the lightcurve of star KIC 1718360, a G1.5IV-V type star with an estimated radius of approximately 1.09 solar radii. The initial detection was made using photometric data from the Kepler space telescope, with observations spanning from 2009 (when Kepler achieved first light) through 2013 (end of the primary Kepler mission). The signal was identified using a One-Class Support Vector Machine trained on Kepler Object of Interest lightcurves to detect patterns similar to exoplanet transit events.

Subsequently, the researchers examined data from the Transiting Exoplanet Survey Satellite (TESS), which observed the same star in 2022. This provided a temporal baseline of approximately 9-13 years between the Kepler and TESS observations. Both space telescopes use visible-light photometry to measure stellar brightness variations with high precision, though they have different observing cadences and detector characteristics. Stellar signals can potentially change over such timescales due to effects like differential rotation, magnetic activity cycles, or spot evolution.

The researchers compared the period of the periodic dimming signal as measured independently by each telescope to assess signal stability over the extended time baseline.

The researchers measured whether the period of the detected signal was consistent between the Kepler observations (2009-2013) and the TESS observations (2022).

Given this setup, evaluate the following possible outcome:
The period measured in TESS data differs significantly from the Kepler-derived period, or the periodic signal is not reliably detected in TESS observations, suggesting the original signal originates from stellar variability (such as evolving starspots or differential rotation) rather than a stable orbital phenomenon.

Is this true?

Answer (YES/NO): NO